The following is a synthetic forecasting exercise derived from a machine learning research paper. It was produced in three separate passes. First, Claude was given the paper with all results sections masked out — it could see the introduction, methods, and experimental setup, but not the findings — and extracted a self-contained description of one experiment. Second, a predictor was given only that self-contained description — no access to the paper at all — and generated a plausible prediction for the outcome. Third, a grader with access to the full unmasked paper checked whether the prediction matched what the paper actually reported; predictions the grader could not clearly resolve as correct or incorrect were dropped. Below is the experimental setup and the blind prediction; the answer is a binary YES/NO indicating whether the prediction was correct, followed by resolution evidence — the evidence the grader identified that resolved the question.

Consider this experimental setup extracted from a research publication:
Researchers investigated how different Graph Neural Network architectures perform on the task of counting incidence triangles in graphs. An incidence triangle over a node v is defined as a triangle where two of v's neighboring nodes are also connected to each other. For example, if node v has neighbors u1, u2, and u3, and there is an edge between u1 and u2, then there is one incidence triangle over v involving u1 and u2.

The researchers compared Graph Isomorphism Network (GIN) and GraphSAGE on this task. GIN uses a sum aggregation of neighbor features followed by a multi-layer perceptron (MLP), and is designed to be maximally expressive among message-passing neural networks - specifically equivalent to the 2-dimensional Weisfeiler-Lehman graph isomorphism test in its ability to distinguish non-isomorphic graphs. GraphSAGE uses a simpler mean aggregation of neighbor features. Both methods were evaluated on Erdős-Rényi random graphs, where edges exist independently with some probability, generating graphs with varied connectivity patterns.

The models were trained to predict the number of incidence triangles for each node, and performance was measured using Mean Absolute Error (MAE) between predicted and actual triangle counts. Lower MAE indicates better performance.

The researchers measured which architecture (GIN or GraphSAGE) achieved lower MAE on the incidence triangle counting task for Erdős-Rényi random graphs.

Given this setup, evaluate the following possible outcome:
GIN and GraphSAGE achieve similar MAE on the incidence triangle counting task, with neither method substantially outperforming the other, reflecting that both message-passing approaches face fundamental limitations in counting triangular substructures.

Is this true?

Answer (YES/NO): NO